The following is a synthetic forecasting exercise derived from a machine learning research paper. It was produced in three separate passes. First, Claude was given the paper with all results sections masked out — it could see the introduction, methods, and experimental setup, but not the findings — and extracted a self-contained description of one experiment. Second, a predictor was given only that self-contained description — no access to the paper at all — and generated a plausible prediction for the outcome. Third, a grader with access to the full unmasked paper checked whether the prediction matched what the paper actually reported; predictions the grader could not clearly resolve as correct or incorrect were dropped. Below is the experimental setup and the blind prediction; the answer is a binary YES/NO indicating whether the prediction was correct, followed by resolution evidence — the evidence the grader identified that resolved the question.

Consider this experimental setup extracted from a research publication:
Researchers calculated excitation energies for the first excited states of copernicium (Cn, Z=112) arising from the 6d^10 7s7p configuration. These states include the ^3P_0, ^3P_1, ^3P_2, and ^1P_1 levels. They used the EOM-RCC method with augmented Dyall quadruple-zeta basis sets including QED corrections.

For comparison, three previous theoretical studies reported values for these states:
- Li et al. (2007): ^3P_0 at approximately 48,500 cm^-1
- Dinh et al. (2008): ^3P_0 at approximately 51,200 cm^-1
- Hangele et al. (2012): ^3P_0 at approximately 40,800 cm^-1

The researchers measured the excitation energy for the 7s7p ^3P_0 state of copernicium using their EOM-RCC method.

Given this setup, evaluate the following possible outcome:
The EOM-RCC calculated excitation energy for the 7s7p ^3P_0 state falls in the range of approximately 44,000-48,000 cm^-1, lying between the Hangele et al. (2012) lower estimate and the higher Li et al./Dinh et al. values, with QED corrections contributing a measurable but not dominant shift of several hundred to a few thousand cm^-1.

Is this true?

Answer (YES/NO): NO